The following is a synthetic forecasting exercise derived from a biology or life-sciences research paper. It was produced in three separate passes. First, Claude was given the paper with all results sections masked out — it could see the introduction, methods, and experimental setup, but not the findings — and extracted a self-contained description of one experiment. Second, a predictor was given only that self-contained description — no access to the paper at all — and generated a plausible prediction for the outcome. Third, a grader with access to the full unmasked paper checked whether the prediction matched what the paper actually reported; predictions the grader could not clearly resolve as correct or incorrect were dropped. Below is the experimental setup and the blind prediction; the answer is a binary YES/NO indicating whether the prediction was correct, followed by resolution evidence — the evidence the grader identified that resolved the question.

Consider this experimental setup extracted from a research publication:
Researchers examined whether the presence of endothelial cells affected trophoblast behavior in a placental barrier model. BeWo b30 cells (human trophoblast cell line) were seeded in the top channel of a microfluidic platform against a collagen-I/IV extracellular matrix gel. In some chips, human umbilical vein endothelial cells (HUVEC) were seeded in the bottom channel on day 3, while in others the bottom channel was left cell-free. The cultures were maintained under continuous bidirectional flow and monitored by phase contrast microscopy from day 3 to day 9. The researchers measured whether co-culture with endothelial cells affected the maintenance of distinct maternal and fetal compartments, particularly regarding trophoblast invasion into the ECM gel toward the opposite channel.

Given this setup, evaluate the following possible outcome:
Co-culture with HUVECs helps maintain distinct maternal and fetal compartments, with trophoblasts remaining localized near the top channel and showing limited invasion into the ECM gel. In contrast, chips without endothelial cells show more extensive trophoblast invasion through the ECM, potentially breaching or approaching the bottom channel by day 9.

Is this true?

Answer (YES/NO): YES